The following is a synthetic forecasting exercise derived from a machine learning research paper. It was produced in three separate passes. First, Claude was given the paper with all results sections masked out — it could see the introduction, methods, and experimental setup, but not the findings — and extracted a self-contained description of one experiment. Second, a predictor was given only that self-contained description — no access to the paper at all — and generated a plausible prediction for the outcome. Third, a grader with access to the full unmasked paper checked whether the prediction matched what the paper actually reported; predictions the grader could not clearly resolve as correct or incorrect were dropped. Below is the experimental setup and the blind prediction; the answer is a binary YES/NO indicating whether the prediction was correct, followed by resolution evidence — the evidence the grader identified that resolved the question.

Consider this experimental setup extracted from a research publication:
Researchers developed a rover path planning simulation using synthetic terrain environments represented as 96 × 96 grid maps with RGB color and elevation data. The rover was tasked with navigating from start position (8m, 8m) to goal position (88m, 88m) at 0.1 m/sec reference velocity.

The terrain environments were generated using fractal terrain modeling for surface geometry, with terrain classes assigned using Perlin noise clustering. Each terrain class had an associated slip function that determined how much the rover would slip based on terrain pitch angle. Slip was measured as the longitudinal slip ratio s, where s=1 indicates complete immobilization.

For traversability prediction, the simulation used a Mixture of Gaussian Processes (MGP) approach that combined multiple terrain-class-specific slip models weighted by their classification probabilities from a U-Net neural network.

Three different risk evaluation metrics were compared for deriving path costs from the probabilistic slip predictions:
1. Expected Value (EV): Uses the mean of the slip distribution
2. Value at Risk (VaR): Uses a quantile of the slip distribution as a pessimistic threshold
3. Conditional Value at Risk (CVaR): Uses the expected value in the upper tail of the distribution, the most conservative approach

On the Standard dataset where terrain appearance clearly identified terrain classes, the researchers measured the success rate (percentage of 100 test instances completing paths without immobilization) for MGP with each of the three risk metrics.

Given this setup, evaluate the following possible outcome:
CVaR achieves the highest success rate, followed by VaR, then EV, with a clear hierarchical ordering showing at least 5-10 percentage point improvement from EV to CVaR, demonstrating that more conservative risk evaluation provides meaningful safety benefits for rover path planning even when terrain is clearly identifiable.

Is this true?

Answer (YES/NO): YES